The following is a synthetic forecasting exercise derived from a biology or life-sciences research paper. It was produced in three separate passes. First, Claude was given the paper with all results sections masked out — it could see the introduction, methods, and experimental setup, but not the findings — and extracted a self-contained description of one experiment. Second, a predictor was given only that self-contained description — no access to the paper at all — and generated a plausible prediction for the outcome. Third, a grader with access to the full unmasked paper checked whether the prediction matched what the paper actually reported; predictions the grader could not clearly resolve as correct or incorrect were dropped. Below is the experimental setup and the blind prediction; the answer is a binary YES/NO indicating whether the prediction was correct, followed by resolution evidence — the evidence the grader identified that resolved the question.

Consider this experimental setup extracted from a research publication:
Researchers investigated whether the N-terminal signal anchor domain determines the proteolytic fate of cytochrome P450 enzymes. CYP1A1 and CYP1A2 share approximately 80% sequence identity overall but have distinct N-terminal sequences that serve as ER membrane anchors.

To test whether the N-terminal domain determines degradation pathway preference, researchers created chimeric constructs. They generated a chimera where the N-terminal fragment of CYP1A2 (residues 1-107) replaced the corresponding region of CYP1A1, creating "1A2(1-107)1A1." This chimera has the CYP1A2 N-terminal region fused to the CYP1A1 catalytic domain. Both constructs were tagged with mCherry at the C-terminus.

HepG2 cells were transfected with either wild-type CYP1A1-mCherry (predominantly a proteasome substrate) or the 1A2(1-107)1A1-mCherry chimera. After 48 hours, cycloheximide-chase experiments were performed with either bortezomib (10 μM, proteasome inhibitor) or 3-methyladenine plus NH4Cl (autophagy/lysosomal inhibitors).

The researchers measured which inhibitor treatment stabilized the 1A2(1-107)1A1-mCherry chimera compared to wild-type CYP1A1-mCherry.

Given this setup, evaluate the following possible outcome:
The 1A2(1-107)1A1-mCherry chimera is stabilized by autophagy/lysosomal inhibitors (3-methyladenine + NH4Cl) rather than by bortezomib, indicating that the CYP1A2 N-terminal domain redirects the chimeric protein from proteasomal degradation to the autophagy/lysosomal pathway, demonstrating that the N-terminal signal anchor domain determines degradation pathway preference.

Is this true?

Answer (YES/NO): NO